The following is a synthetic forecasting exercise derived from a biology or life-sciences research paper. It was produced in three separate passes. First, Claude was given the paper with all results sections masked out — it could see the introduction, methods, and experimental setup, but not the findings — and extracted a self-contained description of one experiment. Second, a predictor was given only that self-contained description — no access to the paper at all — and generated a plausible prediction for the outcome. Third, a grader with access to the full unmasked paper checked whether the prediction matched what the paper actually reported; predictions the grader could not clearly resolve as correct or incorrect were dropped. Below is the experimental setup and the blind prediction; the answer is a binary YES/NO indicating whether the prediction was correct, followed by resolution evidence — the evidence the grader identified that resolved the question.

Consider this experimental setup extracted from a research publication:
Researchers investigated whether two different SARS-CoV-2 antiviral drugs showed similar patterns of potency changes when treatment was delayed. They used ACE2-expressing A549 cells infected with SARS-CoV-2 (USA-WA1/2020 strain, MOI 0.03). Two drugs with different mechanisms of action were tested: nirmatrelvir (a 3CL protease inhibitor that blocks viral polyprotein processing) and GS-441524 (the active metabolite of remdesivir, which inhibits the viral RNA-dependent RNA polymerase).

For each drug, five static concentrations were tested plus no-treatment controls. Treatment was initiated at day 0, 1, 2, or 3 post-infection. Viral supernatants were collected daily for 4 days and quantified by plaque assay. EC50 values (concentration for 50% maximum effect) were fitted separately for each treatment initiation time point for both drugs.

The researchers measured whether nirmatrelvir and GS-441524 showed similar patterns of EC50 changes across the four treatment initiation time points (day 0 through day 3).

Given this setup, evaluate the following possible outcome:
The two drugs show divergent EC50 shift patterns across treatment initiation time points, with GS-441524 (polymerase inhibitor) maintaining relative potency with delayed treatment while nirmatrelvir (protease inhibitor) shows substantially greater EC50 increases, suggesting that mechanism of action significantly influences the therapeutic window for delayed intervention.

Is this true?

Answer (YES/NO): YES